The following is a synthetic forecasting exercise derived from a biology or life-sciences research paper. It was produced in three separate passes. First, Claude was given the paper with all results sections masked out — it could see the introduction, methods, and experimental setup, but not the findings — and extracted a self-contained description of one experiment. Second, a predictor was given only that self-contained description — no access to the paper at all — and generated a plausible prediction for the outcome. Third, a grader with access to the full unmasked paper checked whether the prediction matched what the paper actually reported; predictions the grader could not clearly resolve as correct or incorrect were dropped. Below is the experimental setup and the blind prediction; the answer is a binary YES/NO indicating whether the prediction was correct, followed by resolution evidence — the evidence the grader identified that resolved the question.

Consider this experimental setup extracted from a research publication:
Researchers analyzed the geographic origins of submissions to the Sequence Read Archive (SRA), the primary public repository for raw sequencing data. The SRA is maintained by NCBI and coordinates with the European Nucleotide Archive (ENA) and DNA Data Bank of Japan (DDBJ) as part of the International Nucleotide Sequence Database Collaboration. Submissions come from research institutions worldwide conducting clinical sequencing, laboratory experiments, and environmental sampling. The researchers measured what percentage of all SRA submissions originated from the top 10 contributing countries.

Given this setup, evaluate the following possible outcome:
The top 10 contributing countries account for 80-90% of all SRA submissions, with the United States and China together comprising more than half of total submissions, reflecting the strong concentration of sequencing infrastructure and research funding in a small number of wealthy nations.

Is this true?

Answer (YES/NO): NO